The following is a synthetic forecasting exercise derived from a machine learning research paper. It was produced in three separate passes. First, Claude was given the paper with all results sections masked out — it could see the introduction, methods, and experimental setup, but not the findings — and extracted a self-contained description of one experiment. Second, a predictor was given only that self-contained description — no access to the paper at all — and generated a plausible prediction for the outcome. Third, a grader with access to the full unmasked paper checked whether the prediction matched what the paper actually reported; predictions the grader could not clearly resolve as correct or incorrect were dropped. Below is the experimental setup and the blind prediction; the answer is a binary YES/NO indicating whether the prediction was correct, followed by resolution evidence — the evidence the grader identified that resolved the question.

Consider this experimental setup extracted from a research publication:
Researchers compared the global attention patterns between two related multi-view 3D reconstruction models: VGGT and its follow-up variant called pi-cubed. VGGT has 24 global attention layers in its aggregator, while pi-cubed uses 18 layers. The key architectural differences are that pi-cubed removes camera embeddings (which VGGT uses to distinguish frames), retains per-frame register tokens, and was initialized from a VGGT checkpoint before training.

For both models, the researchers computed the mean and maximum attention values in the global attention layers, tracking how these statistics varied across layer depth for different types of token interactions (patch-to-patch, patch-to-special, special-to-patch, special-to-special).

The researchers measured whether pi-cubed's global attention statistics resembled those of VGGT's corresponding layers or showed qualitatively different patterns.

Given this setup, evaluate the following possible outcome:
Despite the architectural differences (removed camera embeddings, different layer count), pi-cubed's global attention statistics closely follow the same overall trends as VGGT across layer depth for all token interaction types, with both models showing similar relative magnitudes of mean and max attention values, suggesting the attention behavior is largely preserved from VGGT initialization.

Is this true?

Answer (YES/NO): YES